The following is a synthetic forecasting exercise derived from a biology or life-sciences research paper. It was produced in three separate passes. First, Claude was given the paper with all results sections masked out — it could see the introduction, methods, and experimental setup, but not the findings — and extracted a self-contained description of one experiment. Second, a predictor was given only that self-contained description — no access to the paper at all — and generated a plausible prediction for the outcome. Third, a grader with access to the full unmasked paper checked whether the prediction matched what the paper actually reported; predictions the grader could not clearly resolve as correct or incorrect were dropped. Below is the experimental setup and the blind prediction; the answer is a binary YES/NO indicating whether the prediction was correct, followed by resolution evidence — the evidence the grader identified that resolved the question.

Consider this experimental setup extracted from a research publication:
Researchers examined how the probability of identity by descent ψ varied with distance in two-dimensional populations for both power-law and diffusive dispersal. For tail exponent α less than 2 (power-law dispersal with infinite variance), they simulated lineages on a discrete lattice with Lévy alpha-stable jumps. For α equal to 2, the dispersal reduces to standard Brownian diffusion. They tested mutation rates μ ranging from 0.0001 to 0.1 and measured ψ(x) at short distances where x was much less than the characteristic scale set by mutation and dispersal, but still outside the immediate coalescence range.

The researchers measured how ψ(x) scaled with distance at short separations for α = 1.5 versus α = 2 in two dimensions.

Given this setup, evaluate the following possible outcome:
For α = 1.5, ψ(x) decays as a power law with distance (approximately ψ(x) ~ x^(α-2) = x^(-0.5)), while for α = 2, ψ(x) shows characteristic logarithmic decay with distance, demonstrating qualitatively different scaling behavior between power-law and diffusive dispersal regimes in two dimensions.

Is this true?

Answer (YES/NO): YES